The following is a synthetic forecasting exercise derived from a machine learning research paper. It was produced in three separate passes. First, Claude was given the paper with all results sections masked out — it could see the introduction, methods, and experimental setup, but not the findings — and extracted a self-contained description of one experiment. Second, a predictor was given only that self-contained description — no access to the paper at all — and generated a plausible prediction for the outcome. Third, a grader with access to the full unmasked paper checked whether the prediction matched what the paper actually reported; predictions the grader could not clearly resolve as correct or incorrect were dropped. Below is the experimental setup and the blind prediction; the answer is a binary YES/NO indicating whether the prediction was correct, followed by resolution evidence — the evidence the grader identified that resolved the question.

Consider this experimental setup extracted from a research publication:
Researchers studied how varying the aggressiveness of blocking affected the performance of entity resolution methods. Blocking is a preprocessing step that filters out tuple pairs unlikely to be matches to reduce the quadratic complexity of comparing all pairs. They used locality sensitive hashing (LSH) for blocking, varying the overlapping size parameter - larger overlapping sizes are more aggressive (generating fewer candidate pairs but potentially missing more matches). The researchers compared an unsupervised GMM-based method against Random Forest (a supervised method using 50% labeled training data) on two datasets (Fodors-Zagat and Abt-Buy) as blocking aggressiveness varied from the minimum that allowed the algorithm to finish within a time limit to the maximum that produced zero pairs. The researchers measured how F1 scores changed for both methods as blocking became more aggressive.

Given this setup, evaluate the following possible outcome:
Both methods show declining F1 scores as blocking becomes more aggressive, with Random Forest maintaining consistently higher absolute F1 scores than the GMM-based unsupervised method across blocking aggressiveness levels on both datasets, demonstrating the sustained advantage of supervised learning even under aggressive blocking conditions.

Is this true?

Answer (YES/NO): NO